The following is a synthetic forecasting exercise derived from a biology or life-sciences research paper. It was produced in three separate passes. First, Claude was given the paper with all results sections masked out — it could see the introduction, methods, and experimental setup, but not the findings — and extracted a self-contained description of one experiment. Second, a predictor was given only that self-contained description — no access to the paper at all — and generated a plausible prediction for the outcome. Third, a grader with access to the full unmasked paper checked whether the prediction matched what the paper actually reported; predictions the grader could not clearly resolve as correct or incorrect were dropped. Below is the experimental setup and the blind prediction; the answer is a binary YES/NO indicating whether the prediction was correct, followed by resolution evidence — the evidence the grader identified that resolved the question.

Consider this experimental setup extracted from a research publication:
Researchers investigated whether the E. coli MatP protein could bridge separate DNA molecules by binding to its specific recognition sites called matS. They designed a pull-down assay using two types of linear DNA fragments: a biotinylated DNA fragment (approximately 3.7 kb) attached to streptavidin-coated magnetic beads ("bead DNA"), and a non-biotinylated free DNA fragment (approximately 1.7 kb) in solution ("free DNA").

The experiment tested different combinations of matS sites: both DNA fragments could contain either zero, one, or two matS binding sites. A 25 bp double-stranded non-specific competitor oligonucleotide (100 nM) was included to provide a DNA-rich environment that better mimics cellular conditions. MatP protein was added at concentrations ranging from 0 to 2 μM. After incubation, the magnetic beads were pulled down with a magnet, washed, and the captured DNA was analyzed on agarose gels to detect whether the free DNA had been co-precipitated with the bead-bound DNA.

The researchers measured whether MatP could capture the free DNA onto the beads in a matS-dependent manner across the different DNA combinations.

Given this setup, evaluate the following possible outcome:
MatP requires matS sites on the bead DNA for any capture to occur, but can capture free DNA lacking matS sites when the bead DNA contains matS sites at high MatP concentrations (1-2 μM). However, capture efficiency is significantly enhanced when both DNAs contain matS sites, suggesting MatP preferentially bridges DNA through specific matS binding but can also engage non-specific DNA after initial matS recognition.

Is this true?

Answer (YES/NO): NO